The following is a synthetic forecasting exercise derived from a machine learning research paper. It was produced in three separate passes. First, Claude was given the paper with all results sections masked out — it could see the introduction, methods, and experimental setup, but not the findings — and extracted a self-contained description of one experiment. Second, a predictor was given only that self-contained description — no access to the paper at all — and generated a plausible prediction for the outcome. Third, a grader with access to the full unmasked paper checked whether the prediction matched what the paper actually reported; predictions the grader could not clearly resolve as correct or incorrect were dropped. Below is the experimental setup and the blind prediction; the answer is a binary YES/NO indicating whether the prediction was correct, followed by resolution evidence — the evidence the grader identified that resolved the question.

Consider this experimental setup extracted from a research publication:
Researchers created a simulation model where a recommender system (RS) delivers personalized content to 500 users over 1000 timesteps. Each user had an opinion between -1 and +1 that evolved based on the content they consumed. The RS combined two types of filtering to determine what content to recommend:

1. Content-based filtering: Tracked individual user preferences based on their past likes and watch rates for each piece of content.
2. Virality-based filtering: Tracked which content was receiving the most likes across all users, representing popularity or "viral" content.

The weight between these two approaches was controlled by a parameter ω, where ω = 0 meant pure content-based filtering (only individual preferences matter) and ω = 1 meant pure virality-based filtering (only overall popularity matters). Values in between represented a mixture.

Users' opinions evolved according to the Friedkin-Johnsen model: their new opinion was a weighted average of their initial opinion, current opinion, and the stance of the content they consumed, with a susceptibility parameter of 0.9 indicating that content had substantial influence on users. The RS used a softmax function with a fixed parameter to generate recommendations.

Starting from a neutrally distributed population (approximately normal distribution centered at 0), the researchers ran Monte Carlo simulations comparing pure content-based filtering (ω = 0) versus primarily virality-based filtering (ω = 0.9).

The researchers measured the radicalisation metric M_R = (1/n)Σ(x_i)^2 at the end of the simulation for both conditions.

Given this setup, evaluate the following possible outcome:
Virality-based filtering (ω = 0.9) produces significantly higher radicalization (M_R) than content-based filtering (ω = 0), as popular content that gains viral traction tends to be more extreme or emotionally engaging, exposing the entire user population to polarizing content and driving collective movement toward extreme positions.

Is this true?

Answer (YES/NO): NO